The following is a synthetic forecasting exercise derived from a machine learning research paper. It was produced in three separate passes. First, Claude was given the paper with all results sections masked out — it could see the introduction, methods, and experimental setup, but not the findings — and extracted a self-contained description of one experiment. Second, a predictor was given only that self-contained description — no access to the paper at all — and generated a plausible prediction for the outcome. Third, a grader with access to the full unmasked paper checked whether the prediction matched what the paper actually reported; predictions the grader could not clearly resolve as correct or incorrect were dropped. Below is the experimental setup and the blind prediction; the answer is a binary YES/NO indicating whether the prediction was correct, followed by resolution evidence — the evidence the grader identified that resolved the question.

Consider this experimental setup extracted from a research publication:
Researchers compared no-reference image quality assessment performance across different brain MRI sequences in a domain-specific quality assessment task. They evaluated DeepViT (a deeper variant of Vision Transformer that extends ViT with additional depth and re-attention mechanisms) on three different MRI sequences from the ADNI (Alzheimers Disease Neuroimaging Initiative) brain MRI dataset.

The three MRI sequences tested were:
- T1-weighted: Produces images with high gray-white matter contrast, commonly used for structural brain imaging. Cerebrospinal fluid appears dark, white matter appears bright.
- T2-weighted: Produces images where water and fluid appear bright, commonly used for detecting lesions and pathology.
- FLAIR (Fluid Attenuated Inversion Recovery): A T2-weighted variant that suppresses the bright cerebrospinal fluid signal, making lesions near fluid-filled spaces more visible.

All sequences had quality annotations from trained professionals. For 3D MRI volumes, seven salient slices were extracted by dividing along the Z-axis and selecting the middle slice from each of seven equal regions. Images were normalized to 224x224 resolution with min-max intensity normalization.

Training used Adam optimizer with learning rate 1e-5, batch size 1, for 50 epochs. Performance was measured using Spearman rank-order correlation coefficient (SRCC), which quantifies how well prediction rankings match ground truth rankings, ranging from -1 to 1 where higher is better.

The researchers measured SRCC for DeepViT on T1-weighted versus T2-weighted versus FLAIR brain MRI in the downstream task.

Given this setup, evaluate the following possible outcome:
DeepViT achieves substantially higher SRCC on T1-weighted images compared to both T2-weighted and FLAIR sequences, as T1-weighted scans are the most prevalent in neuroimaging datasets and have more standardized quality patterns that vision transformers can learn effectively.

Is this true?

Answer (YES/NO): YES